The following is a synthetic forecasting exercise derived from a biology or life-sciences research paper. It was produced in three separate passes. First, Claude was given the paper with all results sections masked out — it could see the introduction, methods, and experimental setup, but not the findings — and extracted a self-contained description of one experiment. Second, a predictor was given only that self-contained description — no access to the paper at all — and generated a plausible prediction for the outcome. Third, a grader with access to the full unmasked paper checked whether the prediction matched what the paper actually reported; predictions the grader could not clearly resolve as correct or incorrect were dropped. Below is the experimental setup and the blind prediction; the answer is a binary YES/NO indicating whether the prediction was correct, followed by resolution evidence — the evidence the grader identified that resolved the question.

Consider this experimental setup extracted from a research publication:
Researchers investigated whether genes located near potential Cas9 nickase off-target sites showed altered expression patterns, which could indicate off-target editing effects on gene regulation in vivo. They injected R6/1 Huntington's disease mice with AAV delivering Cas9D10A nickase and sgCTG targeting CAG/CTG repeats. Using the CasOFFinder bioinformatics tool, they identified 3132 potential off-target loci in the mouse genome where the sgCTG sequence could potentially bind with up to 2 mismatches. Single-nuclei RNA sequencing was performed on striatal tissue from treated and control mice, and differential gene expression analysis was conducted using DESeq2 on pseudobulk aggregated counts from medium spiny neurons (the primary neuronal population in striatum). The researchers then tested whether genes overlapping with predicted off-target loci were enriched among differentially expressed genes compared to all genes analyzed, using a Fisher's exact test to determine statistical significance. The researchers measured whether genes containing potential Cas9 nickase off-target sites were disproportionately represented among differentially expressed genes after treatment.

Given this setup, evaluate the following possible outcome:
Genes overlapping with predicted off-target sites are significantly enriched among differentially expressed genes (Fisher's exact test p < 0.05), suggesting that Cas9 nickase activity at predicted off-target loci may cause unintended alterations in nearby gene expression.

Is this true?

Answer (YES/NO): NO